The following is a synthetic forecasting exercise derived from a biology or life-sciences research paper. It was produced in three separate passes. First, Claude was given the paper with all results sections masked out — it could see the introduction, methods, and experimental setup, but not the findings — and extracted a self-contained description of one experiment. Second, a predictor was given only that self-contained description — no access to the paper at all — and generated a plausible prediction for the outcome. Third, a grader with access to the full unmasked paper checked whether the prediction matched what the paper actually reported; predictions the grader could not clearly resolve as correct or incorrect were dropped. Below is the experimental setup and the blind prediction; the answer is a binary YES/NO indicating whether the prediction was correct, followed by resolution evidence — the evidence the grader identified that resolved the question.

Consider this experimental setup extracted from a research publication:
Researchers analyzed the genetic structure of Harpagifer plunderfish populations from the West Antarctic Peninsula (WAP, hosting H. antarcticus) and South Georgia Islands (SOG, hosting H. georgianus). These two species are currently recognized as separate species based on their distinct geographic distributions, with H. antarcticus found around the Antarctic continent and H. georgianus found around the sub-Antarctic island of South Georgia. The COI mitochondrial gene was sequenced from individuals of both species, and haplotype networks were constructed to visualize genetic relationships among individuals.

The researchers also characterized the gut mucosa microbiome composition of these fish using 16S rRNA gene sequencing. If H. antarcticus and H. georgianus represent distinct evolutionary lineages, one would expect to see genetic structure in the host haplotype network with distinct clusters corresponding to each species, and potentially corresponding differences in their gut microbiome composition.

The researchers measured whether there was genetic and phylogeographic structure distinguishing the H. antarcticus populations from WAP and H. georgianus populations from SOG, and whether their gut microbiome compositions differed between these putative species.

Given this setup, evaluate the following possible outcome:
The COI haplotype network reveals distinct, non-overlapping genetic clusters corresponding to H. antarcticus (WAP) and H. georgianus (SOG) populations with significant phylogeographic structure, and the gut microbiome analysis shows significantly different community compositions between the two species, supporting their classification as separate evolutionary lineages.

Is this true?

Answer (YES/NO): NO